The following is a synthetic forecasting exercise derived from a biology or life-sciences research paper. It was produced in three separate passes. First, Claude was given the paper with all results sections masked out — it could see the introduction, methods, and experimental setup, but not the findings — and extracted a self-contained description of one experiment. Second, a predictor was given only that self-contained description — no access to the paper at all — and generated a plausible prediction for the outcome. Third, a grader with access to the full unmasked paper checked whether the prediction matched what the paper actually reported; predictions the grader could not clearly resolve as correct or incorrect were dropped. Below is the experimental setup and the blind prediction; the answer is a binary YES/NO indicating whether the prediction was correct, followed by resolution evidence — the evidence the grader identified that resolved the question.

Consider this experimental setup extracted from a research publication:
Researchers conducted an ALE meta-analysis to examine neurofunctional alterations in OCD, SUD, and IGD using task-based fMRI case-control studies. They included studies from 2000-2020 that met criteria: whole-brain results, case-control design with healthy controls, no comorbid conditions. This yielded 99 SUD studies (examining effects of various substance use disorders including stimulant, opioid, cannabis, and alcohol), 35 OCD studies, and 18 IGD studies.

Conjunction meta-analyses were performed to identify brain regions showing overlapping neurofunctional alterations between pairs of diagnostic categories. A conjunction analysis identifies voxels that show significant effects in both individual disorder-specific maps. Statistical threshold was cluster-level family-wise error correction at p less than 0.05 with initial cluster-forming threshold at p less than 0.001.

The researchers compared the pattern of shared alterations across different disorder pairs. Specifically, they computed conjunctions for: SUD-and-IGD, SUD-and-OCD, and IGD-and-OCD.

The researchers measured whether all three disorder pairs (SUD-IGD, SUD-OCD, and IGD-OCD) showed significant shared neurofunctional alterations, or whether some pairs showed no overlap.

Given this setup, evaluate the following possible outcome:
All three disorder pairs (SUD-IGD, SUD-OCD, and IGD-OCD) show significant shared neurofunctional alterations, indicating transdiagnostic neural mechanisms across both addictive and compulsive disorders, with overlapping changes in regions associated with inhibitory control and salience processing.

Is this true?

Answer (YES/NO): NO